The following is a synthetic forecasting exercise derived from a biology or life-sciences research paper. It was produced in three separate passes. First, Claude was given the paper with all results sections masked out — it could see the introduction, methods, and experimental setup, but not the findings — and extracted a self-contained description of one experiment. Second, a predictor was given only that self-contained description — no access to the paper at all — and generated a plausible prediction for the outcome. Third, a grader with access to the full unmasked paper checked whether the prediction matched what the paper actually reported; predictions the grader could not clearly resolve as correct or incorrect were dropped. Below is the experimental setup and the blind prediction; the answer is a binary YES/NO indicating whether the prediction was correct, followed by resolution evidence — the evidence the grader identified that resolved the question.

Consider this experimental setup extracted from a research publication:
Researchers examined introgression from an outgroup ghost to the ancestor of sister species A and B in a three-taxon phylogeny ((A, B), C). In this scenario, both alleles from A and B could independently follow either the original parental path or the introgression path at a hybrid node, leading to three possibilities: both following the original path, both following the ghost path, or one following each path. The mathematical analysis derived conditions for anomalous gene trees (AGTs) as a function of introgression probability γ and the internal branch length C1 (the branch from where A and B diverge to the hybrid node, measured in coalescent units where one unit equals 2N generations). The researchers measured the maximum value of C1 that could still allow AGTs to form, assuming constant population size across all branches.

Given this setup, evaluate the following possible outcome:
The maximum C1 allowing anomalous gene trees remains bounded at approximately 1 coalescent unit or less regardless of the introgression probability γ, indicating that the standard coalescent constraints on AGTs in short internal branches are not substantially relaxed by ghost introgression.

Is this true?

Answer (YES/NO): YES